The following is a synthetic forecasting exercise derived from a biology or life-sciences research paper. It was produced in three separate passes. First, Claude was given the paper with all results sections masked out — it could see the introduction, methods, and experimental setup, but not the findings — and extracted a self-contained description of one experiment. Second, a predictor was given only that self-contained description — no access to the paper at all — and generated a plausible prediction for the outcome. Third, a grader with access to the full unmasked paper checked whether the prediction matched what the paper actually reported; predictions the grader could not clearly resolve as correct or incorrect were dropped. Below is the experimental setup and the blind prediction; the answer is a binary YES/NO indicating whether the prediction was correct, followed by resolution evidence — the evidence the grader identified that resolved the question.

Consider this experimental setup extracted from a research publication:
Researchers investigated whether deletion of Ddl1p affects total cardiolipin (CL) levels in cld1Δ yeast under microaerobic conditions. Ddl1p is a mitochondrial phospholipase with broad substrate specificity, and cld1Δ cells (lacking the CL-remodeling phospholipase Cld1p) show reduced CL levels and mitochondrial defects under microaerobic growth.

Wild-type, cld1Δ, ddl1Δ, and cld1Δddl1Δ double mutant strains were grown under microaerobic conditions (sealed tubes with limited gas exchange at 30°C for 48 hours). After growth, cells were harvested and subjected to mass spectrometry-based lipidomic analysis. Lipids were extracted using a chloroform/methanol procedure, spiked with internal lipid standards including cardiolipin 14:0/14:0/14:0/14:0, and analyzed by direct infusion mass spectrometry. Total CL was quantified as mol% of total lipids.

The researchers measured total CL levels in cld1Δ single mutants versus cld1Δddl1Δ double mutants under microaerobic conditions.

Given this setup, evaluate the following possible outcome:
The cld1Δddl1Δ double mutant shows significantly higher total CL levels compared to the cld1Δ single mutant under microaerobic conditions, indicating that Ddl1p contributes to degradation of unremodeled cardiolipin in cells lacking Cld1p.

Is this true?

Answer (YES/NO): NO